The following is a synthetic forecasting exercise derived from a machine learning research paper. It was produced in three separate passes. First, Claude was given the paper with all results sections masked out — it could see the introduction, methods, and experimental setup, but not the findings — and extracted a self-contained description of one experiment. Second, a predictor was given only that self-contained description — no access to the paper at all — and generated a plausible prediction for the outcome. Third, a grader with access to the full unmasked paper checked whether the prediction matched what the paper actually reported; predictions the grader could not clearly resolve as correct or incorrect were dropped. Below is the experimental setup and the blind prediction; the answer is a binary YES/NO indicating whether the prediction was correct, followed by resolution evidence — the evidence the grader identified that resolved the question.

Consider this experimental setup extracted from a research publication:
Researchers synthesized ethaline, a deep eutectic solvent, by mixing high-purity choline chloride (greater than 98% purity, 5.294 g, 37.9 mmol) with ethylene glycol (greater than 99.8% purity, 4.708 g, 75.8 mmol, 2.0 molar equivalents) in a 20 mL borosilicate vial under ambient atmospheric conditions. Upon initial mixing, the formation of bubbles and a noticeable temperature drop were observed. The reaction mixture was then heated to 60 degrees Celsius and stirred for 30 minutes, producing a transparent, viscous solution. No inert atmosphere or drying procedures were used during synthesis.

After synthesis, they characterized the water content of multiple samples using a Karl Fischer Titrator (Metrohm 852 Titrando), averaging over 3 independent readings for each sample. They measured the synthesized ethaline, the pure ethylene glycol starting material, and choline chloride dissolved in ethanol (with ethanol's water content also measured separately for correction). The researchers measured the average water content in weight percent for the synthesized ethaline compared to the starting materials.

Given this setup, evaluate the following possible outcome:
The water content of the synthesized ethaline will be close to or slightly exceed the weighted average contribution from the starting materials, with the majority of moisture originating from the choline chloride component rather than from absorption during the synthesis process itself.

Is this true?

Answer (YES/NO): NO